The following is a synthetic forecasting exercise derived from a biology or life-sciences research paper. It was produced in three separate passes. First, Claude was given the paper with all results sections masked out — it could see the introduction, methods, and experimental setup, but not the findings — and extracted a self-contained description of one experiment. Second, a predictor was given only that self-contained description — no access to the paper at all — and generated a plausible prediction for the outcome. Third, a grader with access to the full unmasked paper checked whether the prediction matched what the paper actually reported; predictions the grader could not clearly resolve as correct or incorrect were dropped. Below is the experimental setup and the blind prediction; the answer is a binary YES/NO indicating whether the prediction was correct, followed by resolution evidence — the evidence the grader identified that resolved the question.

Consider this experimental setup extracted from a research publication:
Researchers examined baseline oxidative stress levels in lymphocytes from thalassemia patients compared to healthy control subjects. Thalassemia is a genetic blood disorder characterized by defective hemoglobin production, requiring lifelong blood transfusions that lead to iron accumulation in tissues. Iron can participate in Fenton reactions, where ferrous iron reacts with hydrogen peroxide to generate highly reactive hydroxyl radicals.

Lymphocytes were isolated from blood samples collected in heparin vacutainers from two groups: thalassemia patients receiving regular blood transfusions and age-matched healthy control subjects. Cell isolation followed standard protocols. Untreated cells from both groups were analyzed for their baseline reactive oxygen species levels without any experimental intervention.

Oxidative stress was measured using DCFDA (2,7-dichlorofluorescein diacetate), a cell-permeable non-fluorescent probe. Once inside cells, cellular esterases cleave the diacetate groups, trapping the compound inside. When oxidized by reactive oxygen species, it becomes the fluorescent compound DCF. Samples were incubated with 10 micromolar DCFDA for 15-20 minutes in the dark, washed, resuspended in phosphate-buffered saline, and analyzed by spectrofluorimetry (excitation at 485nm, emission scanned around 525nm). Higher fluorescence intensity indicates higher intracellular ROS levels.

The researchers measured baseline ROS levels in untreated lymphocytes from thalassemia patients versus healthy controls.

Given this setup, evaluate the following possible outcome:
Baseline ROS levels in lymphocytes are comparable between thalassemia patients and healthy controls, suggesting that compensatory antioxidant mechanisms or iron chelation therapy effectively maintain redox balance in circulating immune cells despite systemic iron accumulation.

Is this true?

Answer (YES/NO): NO